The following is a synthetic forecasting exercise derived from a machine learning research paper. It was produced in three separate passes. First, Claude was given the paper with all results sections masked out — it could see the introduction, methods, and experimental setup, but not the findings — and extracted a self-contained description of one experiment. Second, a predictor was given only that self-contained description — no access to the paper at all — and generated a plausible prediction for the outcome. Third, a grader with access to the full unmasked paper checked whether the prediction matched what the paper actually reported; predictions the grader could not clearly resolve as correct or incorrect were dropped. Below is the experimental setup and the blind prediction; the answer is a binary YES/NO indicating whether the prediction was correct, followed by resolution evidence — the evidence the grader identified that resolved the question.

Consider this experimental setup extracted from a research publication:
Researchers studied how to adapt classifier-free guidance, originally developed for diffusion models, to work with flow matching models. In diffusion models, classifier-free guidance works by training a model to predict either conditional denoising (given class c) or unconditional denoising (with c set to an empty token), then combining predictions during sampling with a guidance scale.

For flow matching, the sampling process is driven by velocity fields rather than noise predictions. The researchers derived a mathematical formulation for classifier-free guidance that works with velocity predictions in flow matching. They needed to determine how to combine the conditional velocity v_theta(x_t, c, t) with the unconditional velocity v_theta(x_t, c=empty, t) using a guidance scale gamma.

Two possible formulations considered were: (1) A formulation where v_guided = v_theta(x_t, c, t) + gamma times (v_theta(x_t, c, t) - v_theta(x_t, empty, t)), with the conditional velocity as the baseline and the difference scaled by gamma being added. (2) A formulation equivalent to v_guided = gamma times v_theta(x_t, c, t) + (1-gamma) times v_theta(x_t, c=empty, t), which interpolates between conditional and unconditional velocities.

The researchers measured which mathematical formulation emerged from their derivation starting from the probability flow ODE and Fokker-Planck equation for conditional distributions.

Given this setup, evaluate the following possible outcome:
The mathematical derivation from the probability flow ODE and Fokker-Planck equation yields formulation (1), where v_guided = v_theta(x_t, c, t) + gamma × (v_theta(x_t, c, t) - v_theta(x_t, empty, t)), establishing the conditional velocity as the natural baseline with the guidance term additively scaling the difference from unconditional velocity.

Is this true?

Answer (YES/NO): NO